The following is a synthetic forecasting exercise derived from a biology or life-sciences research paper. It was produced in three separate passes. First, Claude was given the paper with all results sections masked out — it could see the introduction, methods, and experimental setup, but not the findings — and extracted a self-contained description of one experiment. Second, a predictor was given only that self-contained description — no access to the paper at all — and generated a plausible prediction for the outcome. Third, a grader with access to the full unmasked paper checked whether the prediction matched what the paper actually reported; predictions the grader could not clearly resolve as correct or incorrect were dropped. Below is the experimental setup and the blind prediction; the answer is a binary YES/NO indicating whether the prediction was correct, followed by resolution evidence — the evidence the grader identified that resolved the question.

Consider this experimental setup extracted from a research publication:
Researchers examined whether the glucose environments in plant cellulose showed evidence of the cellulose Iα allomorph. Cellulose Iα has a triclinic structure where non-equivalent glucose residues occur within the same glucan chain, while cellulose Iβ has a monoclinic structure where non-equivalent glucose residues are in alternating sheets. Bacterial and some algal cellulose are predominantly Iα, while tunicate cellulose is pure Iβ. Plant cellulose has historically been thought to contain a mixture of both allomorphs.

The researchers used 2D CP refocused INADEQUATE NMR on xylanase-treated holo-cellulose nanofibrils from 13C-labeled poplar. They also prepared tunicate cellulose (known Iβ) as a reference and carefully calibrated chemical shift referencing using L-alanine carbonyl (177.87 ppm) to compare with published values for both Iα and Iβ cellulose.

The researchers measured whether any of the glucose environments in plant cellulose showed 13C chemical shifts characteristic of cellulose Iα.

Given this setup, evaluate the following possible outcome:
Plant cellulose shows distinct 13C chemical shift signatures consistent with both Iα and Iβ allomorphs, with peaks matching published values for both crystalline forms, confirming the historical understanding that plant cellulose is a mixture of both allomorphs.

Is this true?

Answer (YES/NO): NO